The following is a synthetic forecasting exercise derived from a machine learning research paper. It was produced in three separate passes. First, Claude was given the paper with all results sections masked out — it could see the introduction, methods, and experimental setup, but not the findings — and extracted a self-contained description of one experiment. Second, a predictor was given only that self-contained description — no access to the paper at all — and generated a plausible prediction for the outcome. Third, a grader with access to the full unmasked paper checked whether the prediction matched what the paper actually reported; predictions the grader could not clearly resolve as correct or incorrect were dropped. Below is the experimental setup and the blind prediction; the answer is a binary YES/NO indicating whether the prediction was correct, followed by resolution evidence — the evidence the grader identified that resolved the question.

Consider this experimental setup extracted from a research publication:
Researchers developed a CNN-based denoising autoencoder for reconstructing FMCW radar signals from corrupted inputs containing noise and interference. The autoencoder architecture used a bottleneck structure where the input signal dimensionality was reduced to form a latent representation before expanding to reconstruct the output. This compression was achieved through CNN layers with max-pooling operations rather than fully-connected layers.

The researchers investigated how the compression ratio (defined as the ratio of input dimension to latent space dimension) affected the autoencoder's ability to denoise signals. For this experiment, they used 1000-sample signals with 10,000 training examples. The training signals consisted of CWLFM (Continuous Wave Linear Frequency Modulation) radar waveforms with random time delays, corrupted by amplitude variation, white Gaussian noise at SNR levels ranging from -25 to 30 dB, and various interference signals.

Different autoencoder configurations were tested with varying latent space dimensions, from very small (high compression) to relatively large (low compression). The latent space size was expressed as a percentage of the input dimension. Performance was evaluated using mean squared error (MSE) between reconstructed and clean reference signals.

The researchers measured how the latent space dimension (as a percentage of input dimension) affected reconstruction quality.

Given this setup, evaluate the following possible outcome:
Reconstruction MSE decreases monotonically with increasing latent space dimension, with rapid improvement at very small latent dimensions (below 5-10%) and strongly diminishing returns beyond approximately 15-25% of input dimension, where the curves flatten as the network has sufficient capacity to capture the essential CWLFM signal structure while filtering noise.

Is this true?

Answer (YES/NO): NO